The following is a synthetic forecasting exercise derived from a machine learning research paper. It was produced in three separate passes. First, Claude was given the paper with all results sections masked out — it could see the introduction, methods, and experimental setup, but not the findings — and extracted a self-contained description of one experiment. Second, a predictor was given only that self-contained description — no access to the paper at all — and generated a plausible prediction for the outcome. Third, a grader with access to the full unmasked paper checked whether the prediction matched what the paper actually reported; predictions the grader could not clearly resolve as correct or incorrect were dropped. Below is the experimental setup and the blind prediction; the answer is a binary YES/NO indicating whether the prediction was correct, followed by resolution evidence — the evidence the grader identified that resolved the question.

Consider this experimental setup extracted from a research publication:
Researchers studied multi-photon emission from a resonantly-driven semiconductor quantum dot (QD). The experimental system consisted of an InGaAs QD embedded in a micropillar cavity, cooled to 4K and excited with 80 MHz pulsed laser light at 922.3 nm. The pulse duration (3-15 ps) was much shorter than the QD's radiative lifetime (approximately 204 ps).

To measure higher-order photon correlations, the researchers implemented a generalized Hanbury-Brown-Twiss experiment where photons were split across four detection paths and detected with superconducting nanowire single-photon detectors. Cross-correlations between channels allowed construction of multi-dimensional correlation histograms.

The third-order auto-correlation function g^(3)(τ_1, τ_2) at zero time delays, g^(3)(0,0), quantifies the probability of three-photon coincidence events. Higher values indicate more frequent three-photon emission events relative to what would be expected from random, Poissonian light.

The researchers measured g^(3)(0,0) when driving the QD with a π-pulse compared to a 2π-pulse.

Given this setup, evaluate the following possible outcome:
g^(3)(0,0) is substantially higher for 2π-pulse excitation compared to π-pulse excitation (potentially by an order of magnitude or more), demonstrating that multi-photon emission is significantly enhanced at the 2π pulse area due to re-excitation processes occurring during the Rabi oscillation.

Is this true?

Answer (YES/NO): YES